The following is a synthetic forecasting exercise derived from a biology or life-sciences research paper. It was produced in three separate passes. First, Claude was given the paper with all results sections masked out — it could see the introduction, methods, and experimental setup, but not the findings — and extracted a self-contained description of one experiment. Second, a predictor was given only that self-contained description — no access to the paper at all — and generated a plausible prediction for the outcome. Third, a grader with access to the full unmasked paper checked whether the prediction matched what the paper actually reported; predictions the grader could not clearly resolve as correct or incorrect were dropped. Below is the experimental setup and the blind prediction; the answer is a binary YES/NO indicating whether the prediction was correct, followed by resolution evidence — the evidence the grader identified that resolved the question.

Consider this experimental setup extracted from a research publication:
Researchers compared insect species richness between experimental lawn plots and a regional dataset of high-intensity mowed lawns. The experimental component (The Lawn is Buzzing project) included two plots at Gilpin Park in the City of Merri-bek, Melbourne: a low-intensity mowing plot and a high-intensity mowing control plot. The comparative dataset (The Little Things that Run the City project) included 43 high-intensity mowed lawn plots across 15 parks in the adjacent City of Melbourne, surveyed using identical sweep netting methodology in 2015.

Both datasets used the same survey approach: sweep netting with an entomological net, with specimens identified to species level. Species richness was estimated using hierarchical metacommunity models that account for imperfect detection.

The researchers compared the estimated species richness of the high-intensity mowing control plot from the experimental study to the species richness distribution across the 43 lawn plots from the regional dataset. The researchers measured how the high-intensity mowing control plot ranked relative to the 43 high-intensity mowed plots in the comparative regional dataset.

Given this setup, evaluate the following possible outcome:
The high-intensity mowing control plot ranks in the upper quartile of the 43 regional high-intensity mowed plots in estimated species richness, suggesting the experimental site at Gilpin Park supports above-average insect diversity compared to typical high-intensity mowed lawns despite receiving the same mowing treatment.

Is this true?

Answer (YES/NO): YES